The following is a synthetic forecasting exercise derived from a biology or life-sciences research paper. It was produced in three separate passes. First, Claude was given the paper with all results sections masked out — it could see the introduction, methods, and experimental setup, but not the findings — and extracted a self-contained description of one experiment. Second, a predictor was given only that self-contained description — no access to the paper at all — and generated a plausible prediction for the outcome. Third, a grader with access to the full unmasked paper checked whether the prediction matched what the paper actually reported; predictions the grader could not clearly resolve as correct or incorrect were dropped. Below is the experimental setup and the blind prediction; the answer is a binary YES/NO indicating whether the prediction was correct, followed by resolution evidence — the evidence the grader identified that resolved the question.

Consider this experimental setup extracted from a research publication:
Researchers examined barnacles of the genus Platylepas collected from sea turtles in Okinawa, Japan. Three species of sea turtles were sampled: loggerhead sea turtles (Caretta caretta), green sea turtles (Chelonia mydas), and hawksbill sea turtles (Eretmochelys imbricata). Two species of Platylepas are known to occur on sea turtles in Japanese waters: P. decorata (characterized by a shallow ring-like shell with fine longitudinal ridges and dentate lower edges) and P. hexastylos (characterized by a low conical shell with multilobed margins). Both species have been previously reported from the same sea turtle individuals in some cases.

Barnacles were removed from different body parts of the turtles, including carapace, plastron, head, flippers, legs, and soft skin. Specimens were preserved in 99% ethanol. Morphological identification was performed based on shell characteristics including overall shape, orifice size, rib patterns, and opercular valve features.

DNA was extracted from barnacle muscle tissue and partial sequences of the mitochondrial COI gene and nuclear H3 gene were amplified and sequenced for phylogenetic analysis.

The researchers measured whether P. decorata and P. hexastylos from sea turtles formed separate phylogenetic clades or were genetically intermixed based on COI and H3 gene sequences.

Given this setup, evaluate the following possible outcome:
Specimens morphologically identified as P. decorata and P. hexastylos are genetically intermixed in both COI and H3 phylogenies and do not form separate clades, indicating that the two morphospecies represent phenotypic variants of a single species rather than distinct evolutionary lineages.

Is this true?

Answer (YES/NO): NO